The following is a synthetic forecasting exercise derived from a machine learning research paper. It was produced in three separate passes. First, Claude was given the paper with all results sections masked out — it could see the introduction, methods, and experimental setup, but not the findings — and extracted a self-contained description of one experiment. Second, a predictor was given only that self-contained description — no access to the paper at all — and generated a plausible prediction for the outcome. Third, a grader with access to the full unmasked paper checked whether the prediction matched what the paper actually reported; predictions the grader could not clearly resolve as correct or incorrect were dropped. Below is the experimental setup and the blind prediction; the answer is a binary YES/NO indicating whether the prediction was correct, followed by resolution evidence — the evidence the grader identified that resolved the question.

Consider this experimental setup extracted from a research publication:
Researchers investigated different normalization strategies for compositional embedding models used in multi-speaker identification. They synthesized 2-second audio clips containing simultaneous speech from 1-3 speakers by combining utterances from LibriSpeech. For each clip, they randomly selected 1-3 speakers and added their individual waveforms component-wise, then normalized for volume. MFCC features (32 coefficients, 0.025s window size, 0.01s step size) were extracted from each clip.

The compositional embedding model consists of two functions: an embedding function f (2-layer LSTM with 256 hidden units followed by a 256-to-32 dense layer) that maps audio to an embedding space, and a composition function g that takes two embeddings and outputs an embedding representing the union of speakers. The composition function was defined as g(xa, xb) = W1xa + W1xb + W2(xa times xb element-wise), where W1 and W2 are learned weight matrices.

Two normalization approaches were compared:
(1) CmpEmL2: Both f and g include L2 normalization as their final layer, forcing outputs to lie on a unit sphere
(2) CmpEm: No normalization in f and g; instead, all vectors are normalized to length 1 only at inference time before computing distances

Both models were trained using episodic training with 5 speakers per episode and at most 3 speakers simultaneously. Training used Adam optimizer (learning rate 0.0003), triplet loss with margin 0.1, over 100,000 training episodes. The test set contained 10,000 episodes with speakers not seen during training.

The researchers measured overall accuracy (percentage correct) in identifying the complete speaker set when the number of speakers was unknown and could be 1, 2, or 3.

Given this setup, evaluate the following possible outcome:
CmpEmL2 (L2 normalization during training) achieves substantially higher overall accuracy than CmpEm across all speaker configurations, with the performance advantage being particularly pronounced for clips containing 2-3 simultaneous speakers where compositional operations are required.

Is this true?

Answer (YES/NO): NO